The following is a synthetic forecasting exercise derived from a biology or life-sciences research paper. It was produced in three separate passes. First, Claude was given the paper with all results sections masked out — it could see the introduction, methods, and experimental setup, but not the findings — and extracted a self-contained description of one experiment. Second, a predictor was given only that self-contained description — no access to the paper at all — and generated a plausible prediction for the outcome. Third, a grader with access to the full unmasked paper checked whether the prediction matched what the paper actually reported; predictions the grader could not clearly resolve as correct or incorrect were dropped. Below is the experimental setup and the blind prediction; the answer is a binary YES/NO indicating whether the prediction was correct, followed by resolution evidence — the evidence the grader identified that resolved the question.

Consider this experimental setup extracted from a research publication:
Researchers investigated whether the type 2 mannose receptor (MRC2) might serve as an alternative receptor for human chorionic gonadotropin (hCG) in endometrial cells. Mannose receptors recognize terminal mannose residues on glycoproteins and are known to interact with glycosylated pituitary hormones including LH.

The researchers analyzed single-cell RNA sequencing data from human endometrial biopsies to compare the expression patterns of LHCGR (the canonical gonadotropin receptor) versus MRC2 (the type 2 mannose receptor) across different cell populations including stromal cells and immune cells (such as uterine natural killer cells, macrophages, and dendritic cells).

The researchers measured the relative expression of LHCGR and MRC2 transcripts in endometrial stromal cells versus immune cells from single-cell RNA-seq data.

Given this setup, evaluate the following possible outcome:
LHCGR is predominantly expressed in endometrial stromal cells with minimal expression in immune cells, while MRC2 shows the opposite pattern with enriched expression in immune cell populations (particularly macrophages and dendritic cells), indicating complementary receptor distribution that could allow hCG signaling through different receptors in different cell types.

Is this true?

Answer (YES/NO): NO